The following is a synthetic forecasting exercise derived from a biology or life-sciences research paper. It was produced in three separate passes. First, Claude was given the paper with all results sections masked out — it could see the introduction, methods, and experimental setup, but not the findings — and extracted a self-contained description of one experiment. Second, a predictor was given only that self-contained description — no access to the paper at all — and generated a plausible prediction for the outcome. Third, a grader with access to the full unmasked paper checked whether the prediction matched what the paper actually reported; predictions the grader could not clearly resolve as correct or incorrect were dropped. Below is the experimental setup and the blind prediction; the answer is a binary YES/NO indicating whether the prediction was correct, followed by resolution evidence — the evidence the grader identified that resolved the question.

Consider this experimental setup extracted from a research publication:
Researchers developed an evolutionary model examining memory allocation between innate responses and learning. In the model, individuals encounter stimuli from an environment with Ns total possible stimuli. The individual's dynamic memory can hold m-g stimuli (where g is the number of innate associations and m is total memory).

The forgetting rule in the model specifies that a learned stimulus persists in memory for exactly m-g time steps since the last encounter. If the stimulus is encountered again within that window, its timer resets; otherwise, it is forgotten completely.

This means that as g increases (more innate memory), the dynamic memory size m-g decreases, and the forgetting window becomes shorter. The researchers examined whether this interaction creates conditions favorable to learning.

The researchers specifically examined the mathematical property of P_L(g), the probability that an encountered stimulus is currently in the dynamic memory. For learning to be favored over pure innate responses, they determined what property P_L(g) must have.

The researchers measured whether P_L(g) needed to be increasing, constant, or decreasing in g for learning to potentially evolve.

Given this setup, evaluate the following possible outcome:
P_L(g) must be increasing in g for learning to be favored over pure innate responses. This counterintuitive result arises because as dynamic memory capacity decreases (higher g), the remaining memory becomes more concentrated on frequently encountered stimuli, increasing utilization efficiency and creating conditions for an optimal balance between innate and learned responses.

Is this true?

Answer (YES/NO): NO